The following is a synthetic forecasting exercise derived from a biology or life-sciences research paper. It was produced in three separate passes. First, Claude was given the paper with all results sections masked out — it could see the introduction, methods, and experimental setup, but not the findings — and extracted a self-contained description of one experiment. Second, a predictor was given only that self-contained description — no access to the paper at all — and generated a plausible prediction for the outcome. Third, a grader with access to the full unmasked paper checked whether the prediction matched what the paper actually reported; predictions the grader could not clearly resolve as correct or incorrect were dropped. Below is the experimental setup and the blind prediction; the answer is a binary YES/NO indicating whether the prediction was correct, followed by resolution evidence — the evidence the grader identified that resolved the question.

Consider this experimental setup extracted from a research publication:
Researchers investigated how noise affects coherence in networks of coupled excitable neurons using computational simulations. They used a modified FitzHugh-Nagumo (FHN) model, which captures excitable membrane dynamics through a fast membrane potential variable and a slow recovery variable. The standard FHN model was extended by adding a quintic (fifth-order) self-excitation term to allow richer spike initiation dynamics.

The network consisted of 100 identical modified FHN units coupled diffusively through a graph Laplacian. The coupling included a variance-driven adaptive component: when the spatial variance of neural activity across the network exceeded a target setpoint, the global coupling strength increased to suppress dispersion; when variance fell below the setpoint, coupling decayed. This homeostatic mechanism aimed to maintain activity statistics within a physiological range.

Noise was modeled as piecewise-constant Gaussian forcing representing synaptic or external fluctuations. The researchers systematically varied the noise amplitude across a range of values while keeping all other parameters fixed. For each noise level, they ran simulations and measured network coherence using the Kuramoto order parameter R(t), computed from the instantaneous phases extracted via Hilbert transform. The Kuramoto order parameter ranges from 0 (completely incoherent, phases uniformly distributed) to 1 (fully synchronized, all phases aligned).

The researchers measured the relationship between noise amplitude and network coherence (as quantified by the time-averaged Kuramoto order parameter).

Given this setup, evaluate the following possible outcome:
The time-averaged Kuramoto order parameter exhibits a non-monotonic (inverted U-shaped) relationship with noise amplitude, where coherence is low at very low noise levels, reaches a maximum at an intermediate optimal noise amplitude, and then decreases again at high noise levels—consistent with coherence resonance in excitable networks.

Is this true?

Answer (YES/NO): YES